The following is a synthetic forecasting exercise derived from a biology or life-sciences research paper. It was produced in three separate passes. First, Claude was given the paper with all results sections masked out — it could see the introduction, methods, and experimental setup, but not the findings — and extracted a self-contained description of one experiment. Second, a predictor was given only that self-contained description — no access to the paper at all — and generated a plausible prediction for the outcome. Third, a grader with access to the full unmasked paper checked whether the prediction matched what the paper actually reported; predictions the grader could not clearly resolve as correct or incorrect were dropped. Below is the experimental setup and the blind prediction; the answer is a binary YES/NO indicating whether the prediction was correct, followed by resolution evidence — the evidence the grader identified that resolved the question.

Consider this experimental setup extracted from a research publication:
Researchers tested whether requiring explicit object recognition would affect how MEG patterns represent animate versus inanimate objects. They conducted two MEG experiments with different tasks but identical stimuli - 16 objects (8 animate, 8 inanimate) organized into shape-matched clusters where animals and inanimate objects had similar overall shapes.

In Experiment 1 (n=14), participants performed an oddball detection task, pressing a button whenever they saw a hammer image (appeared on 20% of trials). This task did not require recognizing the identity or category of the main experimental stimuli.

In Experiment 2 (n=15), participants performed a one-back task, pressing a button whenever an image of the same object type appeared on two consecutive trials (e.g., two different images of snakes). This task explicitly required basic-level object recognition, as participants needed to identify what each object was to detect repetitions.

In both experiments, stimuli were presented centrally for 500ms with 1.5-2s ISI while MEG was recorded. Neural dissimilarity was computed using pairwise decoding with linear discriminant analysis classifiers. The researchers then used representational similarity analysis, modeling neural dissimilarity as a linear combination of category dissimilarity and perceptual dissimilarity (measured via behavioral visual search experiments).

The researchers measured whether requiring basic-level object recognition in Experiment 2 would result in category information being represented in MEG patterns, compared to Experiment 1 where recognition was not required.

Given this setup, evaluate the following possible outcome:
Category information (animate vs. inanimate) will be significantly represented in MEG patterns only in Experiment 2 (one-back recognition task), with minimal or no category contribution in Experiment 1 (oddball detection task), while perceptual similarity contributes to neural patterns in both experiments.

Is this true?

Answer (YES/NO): NO